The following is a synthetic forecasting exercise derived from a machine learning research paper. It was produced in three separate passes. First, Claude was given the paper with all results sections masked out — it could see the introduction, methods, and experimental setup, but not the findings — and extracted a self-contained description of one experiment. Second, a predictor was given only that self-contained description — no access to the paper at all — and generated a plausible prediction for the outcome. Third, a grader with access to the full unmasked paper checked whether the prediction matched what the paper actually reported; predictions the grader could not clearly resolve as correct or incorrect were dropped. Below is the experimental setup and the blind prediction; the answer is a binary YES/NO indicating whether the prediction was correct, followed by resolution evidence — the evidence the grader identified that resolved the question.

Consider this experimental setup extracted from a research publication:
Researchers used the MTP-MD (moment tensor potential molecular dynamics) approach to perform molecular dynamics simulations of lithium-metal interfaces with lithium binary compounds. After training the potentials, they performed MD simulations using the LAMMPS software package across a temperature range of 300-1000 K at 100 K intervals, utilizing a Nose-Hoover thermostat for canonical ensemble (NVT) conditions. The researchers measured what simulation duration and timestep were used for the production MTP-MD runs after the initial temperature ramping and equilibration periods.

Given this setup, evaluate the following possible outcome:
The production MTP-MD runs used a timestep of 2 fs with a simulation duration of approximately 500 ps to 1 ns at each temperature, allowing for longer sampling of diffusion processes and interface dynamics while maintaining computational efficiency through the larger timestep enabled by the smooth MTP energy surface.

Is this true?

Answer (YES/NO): NO